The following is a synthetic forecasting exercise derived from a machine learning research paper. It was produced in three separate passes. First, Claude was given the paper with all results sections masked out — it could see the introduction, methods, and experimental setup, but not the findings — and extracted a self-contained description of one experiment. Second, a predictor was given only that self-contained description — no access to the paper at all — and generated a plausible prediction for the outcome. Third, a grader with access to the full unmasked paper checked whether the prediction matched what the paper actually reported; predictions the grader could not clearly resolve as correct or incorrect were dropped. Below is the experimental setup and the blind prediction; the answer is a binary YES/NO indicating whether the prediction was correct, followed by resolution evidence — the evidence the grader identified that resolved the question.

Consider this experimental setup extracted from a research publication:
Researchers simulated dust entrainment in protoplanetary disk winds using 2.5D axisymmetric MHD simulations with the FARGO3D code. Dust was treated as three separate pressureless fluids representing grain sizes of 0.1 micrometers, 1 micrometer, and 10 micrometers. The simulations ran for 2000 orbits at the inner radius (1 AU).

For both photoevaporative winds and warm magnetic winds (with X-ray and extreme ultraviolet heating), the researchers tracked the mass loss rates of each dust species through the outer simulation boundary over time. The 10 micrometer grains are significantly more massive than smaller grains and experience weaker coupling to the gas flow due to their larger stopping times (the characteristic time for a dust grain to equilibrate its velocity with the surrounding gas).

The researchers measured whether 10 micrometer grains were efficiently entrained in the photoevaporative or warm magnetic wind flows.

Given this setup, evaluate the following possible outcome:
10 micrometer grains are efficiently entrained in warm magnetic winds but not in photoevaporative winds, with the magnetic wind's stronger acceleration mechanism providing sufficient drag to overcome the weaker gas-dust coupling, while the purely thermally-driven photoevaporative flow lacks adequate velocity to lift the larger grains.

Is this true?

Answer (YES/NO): NO